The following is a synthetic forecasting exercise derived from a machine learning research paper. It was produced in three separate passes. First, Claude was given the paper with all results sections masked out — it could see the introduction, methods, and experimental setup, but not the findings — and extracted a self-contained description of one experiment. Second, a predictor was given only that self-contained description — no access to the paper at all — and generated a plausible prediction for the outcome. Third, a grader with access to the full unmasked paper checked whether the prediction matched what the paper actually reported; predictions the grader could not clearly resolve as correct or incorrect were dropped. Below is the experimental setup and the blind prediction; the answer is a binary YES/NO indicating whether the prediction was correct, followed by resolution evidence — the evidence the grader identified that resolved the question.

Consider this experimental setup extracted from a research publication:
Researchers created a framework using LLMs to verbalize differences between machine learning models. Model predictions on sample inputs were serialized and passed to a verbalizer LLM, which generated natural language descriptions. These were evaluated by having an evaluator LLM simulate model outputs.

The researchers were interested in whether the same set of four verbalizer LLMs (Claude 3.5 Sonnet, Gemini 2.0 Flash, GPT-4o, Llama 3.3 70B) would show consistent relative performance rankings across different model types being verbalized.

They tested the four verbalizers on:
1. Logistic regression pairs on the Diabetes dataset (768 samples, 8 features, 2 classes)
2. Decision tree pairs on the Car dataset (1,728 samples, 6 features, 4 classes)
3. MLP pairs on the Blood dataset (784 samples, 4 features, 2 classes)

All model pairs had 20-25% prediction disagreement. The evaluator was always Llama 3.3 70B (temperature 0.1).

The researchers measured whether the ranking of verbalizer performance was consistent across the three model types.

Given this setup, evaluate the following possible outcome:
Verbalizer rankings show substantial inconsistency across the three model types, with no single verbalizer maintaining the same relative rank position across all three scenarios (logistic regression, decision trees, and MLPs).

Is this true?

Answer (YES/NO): NO